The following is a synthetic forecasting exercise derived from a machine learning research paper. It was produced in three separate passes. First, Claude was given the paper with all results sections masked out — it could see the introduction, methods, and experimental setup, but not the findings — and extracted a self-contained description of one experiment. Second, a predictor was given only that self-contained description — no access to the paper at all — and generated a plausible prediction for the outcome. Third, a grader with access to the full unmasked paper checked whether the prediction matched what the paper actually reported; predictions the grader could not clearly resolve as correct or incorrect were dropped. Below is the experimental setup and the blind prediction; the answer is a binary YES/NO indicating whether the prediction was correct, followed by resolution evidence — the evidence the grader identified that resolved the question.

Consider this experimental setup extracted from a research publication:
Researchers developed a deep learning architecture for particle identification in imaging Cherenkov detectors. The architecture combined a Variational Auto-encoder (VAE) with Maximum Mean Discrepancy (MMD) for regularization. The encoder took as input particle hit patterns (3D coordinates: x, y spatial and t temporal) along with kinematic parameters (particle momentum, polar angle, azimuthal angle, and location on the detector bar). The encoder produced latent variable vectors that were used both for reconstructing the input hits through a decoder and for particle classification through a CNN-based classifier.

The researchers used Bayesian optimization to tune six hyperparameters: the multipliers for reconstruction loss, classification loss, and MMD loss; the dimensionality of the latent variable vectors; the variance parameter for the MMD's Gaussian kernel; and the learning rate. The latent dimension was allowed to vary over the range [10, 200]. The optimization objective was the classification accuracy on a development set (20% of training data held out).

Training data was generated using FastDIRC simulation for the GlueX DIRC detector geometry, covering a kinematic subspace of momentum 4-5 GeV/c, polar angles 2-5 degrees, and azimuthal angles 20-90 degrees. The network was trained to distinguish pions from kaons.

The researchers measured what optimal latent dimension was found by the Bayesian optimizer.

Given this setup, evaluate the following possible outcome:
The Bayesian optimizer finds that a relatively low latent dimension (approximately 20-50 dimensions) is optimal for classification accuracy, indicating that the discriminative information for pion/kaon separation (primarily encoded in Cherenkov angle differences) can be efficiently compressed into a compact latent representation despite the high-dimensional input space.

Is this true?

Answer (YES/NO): NO